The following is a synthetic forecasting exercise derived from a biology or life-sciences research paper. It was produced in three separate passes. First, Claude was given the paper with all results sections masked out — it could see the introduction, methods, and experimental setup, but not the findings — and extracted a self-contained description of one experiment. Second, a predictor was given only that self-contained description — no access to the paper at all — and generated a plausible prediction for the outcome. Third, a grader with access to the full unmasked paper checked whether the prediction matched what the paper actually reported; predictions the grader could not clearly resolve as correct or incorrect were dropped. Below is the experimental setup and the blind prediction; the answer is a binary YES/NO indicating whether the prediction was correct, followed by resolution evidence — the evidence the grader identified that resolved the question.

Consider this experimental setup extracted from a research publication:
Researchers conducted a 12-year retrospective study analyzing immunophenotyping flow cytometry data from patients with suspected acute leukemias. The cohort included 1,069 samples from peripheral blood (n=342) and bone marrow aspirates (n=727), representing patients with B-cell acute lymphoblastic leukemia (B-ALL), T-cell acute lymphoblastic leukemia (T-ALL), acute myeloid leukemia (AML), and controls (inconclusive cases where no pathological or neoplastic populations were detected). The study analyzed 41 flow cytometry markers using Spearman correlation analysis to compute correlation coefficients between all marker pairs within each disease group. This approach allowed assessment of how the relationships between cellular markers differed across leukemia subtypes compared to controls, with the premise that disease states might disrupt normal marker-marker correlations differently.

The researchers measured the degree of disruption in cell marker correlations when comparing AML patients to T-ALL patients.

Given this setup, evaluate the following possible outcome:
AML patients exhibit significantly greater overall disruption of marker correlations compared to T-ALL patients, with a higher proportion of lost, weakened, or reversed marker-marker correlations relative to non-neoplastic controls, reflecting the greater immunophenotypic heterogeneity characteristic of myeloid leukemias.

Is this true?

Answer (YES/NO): NO